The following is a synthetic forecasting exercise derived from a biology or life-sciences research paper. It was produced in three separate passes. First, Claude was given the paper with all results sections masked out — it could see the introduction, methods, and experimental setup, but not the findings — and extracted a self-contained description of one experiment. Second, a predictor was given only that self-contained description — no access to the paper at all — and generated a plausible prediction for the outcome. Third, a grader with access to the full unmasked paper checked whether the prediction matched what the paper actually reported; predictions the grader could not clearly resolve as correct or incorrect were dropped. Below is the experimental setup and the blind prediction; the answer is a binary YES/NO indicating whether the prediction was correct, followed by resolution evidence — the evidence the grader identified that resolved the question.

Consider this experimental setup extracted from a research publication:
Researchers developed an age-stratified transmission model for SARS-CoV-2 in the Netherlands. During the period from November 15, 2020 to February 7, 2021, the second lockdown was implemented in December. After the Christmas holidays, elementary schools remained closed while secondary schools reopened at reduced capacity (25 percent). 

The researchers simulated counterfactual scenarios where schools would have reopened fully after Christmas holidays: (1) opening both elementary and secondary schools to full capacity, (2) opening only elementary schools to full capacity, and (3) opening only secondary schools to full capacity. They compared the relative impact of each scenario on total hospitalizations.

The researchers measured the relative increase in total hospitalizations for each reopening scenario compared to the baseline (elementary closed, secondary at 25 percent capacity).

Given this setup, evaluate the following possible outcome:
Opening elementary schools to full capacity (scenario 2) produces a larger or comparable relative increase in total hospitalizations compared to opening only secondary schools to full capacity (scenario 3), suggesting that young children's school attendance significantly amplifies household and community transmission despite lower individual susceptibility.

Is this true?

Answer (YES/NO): YES